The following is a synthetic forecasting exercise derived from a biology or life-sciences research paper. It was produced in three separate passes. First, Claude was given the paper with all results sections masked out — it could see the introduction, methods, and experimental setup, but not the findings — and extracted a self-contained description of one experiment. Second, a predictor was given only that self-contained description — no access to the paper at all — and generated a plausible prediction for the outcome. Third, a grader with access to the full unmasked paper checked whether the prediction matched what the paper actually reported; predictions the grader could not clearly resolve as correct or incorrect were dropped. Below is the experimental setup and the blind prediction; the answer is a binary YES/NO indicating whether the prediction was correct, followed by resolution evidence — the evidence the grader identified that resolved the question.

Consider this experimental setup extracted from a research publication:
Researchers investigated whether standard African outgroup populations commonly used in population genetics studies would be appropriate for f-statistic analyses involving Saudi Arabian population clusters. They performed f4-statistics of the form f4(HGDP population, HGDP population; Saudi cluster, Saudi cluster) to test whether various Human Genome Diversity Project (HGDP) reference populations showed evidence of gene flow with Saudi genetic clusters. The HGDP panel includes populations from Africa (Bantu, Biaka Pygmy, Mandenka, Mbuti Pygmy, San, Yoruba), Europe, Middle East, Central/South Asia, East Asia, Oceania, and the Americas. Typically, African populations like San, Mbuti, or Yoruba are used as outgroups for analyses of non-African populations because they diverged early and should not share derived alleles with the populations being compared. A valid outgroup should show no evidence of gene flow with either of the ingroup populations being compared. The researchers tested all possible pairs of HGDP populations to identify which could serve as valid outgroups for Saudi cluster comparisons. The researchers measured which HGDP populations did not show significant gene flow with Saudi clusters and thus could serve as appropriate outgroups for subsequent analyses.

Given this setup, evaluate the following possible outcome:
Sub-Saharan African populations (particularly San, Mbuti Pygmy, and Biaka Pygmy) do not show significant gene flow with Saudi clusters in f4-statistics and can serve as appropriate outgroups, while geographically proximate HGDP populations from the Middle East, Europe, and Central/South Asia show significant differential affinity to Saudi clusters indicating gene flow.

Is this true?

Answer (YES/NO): NO